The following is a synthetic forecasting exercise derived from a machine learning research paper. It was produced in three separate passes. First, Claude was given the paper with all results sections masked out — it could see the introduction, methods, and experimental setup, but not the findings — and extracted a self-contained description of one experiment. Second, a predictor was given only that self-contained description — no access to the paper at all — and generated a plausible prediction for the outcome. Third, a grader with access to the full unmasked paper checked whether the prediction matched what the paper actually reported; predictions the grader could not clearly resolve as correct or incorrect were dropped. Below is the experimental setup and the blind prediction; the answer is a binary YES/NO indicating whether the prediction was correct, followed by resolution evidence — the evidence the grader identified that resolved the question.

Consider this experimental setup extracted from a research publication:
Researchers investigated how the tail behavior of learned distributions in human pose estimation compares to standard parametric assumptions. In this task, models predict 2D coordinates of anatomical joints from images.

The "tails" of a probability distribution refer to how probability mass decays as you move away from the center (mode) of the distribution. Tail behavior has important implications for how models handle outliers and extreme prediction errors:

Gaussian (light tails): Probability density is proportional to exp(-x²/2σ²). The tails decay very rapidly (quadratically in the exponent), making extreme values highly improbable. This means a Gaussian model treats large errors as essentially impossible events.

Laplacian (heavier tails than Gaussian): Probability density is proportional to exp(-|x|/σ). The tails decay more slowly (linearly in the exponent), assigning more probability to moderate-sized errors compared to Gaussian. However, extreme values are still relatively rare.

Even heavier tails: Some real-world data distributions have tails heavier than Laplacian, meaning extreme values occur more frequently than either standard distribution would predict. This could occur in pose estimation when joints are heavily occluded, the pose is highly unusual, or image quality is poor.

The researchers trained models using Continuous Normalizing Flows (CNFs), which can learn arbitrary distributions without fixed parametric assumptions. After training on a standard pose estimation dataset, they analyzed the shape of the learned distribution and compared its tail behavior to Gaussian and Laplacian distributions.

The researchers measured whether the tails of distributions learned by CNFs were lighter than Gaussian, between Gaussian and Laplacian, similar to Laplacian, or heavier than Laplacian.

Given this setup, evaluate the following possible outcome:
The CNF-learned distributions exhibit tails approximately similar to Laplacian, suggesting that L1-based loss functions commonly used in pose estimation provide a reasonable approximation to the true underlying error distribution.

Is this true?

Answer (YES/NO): NO